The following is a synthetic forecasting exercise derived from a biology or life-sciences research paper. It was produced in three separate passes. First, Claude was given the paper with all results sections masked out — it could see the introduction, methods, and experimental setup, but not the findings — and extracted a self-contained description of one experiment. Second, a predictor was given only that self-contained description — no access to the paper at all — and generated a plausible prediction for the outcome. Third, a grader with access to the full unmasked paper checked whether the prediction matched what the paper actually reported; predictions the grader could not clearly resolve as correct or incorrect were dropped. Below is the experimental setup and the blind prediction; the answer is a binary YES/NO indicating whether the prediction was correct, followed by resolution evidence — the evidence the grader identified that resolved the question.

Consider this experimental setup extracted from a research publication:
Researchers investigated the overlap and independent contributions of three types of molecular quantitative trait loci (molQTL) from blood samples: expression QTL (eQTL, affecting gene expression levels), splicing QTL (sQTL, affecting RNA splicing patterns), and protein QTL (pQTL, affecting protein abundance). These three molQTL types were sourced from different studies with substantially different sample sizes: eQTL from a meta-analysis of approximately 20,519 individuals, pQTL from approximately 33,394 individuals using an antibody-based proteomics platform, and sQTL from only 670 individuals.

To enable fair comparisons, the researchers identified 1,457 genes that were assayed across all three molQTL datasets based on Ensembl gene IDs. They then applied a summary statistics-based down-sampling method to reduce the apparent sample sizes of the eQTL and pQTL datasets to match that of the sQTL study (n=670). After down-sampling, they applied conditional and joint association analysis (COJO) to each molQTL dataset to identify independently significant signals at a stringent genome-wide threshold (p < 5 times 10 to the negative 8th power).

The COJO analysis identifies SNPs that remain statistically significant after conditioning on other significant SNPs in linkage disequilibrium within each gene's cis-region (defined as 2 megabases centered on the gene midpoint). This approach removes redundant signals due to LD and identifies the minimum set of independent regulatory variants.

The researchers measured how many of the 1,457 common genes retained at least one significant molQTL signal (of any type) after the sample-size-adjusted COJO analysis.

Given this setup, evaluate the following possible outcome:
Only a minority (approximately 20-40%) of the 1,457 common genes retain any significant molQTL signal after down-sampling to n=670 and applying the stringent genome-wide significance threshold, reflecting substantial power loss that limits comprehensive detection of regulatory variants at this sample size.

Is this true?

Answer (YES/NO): NO